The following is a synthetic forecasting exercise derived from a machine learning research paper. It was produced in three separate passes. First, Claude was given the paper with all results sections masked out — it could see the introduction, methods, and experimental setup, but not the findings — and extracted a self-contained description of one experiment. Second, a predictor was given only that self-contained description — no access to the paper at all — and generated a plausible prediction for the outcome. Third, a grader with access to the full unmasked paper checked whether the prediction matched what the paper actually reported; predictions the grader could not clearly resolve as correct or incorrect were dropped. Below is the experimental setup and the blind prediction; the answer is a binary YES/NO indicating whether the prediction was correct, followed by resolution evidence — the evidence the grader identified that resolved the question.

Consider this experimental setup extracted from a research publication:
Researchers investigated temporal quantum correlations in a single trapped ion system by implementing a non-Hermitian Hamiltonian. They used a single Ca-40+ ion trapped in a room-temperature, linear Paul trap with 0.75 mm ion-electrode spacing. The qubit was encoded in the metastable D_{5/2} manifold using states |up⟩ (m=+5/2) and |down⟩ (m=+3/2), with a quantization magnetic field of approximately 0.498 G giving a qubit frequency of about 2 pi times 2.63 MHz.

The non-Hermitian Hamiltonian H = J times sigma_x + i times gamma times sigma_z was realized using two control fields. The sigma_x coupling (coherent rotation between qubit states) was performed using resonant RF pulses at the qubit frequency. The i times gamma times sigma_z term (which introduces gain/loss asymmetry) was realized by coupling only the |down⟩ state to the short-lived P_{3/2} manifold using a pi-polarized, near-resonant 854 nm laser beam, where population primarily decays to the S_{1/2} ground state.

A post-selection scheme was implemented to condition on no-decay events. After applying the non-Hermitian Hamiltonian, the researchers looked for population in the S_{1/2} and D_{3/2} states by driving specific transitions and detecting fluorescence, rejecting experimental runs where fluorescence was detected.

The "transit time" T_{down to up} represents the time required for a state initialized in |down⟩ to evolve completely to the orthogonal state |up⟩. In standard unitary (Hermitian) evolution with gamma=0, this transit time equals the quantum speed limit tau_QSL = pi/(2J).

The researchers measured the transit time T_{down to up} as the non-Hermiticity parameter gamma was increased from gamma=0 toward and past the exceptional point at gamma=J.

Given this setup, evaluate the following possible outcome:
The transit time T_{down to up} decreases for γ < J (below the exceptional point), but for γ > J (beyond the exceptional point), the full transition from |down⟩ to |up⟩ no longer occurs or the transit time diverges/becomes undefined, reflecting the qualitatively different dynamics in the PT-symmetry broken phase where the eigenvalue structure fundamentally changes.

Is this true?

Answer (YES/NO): NO